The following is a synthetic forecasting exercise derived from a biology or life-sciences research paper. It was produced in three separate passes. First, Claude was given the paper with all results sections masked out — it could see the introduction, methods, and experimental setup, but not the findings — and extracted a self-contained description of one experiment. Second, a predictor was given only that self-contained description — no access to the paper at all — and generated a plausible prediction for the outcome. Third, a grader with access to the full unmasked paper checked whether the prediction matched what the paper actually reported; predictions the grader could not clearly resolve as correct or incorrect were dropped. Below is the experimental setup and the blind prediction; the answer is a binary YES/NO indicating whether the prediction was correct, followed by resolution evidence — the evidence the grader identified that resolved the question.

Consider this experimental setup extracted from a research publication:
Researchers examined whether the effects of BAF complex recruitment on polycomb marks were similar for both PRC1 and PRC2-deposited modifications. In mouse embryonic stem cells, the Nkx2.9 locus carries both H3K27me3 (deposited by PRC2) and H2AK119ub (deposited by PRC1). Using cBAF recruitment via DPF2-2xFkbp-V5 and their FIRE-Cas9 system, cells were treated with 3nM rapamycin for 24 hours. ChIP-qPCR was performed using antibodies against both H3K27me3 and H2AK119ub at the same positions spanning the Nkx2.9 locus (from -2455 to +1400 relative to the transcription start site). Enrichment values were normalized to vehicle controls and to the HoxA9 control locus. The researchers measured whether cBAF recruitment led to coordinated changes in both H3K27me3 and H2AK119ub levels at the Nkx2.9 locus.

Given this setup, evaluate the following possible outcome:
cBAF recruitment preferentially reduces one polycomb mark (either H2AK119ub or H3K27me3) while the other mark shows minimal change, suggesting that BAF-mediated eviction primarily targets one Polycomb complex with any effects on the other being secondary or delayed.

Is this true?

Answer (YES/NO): NO